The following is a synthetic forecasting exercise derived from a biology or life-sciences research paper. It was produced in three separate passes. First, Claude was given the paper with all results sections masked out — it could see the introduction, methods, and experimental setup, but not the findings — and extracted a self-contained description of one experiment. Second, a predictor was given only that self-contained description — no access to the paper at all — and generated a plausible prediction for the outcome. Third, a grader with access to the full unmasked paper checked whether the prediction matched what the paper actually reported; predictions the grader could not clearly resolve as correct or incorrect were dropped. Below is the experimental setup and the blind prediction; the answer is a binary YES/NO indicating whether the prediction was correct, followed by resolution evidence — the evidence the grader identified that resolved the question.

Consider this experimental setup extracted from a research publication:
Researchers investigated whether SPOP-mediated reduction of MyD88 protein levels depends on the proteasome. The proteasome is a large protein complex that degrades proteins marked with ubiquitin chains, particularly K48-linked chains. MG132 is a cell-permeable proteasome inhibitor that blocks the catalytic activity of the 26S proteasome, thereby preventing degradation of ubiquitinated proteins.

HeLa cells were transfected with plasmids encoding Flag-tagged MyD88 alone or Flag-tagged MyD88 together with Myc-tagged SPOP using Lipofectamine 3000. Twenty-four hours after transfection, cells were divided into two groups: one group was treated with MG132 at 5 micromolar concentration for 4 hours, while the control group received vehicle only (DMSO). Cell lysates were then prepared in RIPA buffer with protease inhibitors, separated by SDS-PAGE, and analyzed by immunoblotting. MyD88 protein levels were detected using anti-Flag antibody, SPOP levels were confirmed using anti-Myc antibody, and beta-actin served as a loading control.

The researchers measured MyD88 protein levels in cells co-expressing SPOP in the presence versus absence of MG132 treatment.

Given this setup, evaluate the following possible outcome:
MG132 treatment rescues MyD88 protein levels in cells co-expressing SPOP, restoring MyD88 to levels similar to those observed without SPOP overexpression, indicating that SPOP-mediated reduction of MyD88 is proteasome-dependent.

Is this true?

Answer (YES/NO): YES